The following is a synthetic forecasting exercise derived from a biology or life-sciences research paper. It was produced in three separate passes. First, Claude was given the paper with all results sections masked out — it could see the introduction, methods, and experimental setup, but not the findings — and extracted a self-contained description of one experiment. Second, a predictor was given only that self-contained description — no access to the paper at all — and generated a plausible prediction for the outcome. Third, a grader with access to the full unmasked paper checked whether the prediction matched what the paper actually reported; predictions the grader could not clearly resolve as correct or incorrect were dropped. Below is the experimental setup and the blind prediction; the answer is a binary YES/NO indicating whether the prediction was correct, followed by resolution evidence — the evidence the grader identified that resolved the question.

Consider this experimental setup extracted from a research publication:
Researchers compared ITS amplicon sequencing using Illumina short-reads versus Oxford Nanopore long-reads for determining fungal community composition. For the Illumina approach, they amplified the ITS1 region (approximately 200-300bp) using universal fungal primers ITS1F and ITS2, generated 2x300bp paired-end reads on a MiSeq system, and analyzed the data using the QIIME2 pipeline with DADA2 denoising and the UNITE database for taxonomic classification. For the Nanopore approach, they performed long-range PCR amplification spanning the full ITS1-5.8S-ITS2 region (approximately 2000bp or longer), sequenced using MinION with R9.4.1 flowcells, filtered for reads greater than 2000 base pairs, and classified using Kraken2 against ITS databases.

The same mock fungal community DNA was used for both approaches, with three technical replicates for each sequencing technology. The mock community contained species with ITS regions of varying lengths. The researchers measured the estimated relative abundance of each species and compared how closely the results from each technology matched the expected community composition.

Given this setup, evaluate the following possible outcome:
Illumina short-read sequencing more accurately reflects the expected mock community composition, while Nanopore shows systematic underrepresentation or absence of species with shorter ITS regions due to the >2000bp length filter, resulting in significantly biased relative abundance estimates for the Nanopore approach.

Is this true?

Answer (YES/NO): NO